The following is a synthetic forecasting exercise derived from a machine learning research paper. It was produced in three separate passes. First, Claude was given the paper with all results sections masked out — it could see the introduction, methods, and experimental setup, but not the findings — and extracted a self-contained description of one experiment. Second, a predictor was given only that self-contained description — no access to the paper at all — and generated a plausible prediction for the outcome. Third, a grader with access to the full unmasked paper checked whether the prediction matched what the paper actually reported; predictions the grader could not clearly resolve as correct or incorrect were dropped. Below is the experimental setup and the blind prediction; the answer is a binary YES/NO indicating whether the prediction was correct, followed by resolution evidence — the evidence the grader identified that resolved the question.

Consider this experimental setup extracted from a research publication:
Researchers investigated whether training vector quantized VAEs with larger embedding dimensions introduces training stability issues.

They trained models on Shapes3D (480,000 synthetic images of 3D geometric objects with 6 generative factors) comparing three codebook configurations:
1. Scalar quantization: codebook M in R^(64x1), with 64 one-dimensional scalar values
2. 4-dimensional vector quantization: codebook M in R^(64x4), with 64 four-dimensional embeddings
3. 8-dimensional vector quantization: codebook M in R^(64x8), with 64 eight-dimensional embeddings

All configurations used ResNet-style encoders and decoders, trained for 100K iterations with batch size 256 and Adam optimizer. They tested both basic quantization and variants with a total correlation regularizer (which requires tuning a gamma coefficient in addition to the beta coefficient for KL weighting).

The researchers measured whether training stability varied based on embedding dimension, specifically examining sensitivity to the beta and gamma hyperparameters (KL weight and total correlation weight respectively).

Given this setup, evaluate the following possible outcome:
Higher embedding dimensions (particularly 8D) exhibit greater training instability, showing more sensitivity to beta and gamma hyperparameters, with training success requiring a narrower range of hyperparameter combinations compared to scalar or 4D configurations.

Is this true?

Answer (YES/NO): YES